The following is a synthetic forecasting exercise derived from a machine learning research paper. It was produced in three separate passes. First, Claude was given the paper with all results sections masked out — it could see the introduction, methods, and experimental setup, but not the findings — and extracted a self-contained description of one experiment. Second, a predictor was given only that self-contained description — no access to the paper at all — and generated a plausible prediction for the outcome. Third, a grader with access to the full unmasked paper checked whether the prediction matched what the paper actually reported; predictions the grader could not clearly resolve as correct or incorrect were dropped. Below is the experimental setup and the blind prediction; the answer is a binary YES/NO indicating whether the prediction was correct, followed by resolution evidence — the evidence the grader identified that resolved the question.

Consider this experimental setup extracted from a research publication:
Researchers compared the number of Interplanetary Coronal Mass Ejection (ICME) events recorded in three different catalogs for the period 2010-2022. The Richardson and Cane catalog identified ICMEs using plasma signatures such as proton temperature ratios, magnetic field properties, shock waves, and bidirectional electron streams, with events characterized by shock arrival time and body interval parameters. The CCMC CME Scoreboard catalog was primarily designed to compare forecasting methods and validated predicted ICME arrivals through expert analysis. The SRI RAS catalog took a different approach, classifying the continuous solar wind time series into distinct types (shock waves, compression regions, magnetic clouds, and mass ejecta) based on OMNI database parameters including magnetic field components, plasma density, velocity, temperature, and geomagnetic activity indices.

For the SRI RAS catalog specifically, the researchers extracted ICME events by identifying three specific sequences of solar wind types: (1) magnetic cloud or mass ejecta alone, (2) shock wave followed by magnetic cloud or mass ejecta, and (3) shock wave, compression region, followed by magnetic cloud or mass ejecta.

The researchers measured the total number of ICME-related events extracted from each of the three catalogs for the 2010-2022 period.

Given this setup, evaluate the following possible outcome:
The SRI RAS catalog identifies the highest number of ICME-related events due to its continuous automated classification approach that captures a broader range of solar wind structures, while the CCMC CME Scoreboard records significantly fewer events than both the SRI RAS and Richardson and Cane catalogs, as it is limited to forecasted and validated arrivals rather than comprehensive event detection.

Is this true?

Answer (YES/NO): NO